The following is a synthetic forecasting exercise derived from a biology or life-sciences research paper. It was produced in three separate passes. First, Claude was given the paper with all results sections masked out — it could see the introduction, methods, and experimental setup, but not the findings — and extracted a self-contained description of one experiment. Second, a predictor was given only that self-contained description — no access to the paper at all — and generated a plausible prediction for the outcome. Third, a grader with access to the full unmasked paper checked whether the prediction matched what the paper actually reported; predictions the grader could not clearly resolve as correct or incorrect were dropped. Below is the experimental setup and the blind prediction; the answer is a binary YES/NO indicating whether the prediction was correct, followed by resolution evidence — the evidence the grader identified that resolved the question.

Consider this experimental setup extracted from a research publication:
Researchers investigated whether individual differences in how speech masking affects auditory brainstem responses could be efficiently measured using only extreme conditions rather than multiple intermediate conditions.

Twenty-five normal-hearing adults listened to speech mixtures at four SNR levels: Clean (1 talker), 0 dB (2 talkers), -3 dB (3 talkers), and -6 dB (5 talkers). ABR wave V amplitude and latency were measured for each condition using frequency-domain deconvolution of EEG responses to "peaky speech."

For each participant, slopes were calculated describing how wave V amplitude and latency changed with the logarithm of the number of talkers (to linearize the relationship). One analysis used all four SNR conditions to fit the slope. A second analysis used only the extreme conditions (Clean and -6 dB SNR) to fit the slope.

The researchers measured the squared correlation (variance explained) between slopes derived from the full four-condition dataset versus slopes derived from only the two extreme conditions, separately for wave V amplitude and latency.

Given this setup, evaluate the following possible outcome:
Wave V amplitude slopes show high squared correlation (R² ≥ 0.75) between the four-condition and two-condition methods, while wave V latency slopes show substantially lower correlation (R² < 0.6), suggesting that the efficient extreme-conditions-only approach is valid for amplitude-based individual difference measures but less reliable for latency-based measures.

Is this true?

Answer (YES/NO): NO